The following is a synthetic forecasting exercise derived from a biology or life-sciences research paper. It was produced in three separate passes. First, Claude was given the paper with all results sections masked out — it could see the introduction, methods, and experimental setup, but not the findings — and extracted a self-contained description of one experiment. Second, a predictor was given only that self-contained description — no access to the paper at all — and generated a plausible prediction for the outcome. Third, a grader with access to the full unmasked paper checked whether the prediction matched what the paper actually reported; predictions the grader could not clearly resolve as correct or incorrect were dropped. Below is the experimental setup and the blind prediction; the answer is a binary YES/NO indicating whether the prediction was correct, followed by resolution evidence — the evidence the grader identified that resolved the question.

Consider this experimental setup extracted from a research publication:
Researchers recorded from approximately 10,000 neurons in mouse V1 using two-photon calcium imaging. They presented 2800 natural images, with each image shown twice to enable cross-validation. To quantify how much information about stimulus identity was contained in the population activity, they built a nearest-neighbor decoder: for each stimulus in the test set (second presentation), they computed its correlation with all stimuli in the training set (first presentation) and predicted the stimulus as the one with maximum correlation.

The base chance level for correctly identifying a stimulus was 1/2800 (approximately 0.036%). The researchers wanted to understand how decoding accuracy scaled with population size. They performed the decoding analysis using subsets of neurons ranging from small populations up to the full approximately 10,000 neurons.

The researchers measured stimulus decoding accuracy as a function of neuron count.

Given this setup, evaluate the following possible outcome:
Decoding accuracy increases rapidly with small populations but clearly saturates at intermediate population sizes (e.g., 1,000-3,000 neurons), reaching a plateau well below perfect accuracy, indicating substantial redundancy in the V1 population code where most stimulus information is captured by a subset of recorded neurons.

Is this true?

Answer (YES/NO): NO